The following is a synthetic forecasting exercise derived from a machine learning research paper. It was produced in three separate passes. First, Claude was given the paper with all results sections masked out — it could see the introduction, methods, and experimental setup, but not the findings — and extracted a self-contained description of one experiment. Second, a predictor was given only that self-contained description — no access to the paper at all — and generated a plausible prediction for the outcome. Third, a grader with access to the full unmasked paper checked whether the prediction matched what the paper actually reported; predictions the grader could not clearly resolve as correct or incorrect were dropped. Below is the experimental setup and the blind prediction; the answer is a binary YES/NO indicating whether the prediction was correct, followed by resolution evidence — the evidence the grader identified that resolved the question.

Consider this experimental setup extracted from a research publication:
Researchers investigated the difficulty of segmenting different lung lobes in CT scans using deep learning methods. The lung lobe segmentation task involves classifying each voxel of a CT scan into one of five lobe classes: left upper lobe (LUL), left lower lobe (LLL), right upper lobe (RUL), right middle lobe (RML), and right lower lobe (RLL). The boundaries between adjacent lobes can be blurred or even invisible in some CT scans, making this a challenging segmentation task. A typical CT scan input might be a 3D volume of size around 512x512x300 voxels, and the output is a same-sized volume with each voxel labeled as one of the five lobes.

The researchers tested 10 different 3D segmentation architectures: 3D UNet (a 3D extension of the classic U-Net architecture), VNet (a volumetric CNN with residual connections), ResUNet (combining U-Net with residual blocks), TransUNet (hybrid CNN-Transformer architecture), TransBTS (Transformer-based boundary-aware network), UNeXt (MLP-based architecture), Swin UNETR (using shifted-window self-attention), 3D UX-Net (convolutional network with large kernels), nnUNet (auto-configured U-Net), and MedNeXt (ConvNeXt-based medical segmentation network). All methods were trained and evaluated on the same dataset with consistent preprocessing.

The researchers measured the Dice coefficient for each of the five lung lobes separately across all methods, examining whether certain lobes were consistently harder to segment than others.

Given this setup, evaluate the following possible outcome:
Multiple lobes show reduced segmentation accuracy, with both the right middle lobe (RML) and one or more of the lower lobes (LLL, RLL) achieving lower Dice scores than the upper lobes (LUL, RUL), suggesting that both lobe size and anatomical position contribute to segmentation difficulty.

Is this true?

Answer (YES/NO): NO